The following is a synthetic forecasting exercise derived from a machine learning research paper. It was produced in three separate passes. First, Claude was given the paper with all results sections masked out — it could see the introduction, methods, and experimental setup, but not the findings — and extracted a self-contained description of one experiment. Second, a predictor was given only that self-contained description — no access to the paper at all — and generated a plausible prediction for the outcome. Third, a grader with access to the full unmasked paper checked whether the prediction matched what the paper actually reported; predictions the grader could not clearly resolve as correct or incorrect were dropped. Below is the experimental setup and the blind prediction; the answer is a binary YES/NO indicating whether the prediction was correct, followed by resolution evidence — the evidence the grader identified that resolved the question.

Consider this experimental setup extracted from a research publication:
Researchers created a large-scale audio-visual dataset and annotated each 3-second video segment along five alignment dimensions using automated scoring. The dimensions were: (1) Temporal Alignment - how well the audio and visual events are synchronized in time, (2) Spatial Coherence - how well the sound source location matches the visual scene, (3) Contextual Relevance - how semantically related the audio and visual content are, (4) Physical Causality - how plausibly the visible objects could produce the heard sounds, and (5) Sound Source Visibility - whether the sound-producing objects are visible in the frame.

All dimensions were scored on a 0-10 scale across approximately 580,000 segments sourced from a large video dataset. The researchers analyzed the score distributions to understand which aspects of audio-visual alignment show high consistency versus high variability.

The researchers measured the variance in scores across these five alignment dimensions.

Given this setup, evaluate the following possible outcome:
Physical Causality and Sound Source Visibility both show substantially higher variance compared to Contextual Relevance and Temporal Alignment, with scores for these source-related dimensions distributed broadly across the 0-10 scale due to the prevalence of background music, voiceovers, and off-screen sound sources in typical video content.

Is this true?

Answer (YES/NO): NO